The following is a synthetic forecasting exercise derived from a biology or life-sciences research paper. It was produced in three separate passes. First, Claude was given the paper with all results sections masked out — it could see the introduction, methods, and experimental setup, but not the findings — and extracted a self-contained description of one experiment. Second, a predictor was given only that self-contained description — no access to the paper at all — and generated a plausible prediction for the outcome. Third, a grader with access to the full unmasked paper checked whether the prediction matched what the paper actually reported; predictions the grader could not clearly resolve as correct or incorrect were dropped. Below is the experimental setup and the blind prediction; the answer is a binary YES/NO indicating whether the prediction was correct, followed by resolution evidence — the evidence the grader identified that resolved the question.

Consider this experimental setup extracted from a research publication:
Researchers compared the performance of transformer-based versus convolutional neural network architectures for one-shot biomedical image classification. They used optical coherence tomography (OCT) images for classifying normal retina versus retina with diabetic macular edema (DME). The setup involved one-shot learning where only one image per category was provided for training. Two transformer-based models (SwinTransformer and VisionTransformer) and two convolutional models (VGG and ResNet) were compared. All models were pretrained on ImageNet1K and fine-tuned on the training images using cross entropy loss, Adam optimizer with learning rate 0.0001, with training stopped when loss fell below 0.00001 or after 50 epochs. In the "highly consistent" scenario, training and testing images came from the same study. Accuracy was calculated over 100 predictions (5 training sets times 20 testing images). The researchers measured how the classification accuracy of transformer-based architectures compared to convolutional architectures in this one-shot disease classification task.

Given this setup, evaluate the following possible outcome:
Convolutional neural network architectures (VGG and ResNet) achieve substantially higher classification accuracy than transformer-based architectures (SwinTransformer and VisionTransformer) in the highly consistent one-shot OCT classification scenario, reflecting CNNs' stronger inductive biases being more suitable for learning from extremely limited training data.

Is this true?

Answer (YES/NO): NO